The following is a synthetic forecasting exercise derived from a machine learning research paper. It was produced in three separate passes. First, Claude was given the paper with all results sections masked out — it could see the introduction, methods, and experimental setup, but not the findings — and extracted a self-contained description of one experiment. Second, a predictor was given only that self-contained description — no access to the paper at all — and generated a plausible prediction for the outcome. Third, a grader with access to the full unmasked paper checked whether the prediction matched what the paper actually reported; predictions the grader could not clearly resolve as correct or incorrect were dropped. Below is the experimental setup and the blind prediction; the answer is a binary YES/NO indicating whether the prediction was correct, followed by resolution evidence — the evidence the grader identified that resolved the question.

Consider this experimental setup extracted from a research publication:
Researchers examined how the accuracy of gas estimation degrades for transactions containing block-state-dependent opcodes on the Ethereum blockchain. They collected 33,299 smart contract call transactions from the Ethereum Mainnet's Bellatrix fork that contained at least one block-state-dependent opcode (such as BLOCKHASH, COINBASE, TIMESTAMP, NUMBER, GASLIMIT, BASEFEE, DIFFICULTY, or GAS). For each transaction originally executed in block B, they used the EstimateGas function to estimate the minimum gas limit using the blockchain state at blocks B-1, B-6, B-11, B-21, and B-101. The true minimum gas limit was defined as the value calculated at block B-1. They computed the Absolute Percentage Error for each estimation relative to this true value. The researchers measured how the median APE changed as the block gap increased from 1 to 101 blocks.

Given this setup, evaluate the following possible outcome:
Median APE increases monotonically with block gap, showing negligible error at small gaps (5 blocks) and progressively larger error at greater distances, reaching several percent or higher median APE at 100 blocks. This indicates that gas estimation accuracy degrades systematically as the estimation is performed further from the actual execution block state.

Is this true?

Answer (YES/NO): NO